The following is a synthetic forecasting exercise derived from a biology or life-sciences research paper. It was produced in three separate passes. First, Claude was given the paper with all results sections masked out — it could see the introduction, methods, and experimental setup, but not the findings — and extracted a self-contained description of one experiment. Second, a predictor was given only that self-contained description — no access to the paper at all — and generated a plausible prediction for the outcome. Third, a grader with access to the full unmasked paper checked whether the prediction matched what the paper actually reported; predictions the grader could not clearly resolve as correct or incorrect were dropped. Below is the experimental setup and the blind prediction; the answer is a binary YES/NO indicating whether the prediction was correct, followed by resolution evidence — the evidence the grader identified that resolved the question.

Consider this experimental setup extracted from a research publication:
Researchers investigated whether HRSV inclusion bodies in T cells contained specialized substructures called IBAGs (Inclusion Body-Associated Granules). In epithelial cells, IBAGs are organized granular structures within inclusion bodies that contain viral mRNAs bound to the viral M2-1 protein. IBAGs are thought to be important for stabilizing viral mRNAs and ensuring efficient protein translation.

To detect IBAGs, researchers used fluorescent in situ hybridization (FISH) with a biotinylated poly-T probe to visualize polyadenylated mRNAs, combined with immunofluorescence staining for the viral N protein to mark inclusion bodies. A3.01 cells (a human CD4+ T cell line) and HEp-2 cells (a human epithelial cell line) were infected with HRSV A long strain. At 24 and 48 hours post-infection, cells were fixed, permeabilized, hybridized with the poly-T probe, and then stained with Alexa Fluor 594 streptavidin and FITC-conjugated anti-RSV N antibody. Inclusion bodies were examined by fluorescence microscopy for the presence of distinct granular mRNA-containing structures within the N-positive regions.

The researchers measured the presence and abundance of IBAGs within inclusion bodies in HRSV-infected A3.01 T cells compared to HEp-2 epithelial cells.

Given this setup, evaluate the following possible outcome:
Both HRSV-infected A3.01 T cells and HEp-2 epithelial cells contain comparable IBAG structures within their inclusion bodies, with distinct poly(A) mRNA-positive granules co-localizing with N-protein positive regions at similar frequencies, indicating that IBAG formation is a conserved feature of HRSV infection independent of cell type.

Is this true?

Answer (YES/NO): NO